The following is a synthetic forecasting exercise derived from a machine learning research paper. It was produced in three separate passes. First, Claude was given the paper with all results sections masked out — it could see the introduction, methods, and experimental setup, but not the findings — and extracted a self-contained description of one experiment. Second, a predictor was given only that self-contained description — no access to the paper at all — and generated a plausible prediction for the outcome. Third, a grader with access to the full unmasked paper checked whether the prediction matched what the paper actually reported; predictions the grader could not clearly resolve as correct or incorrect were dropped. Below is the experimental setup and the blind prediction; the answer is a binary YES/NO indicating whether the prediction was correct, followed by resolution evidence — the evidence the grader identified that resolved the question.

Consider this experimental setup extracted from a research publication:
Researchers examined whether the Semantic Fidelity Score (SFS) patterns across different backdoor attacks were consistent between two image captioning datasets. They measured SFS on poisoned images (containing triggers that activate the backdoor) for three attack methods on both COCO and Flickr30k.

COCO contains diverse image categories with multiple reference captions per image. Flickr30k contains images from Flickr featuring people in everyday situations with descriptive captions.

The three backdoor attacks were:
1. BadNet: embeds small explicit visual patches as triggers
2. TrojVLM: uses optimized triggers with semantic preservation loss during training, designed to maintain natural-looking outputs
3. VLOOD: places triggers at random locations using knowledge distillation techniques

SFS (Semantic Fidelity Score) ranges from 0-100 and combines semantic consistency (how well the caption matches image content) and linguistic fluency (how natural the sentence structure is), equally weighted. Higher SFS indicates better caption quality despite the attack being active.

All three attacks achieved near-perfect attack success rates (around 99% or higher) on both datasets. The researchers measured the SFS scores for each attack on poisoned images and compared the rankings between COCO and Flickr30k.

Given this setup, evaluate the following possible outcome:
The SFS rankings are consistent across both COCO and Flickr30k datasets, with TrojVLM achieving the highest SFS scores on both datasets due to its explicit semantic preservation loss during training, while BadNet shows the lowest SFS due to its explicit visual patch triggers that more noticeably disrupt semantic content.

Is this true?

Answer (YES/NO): NO